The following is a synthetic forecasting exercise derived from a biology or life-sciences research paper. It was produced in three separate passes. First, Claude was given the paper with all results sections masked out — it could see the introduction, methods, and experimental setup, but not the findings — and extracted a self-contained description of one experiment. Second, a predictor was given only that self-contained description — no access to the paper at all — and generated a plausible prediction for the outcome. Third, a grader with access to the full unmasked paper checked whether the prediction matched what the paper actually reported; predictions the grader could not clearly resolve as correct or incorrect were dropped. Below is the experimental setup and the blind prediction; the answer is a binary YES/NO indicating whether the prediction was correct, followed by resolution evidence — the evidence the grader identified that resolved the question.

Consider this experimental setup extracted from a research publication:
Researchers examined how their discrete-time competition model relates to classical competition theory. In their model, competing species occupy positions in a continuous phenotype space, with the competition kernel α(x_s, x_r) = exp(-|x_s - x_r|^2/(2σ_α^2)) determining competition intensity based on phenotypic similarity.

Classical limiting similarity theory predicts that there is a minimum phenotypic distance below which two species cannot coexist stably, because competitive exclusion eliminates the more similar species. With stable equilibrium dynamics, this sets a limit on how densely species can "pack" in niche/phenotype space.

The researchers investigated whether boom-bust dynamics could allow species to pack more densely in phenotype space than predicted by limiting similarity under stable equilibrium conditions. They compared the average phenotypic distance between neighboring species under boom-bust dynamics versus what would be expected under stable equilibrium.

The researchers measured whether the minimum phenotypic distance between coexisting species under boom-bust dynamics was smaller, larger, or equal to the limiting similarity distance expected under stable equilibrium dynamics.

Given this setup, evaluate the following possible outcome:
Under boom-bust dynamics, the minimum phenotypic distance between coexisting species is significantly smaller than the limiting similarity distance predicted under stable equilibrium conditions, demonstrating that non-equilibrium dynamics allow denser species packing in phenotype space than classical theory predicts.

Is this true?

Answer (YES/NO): YES